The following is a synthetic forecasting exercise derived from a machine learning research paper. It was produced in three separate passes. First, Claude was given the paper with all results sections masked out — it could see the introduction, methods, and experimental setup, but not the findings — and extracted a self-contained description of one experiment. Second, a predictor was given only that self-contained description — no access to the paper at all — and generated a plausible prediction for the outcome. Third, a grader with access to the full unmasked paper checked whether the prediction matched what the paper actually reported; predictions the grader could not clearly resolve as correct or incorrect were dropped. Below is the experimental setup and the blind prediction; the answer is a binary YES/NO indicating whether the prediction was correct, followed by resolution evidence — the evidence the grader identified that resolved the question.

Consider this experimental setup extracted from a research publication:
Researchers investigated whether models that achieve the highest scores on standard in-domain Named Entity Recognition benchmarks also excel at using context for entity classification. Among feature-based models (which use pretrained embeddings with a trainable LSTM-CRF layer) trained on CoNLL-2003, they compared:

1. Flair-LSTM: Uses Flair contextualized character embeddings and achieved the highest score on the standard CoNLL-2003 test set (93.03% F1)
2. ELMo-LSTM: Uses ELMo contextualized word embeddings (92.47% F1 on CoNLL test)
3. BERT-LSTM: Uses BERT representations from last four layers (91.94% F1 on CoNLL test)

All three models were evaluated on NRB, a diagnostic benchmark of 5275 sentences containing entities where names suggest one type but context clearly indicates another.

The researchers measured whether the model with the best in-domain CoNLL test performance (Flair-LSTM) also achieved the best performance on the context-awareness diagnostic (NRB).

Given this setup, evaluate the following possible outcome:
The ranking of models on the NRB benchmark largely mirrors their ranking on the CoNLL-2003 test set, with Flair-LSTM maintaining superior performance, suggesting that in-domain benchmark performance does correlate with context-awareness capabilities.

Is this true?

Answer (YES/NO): NO